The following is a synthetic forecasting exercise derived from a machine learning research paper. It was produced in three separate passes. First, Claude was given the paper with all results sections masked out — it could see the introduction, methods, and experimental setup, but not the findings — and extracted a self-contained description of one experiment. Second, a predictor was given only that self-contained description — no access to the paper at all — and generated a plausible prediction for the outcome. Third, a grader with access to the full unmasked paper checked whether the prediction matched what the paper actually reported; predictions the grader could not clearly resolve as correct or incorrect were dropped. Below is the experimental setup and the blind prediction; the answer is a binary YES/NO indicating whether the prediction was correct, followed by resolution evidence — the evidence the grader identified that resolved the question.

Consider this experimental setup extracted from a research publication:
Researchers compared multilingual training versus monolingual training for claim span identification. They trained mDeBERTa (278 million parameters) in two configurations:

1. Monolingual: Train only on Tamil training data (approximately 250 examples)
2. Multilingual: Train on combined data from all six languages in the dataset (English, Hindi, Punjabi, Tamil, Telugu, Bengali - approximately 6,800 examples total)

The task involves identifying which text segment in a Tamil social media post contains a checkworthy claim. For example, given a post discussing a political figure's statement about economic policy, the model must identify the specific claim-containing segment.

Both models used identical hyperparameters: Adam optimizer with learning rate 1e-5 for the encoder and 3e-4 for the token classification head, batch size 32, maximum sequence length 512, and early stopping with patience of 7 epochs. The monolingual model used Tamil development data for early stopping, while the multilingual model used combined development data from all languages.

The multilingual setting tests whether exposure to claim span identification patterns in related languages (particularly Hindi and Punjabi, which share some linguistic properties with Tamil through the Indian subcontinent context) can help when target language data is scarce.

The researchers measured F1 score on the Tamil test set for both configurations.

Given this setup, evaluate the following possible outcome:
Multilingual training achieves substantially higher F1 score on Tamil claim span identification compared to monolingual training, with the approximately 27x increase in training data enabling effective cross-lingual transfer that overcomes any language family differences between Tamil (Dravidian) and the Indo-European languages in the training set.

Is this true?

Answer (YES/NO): YES